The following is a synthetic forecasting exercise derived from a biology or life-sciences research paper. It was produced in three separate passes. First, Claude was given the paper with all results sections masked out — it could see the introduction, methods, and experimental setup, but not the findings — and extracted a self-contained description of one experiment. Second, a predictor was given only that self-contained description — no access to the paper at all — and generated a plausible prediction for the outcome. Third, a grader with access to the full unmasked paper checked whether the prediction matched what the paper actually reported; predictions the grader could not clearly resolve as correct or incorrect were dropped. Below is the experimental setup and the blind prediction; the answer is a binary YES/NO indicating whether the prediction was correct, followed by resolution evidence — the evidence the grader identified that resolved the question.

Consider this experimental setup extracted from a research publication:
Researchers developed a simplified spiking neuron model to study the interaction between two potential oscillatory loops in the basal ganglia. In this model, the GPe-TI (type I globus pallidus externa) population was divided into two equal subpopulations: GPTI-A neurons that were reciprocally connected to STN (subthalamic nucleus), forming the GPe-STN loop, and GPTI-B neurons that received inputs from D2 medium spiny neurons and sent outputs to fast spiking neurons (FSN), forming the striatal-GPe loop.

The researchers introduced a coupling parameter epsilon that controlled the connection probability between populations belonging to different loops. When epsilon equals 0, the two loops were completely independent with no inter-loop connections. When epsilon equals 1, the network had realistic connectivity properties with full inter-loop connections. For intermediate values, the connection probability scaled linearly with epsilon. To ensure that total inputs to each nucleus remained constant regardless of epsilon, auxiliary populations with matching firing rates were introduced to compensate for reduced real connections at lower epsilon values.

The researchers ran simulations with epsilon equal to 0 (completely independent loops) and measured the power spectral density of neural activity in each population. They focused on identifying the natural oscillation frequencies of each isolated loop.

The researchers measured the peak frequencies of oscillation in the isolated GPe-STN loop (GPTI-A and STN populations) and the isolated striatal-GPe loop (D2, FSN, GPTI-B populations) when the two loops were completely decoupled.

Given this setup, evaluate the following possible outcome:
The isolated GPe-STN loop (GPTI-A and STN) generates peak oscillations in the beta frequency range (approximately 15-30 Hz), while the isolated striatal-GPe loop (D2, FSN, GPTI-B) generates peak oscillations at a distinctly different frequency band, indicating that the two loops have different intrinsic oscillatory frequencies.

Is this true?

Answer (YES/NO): NO